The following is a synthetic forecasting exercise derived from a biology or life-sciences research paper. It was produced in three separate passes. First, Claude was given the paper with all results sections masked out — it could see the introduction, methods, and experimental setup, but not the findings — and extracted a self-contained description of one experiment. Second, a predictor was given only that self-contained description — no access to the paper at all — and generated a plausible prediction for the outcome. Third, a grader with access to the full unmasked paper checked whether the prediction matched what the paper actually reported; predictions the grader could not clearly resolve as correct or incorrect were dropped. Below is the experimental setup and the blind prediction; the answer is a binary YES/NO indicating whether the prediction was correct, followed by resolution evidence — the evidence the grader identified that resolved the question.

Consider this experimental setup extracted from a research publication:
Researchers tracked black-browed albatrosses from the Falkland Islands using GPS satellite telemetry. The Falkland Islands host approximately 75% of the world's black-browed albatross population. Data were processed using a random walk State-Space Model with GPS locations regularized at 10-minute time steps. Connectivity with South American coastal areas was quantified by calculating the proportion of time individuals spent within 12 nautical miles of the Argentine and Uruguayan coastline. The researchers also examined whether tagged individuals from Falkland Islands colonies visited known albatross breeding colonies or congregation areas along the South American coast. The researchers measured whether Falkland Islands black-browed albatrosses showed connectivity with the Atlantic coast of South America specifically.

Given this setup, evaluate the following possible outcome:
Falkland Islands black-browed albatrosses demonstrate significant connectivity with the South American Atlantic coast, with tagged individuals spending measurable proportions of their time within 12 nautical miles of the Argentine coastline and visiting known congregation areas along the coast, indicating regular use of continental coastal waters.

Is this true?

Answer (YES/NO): YES